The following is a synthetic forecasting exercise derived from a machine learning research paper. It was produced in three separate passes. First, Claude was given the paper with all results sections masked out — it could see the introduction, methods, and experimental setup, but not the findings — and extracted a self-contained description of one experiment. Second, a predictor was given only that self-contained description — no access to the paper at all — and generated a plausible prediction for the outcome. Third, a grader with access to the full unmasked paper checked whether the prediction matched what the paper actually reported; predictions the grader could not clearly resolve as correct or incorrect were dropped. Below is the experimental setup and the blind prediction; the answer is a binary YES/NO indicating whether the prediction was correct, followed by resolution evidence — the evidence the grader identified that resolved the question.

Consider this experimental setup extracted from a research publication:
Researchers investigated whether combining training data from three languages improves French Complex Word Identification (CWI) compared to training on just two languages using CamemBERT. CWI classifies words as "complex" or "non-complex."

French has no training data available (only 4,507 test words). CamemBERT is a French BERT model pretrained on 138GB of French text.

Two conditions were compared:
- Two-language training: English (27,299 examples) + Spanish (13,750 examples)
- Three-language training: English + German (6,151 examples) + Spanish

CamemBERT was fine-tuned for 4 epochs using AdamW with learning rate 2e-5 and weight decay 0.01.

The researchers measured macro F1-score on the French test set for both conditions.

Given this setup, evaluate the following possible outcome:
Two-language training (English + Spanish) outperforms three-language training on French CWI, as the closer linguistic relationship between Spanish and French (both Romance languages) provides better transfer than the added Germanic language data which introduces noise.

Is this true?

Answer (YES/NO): NO